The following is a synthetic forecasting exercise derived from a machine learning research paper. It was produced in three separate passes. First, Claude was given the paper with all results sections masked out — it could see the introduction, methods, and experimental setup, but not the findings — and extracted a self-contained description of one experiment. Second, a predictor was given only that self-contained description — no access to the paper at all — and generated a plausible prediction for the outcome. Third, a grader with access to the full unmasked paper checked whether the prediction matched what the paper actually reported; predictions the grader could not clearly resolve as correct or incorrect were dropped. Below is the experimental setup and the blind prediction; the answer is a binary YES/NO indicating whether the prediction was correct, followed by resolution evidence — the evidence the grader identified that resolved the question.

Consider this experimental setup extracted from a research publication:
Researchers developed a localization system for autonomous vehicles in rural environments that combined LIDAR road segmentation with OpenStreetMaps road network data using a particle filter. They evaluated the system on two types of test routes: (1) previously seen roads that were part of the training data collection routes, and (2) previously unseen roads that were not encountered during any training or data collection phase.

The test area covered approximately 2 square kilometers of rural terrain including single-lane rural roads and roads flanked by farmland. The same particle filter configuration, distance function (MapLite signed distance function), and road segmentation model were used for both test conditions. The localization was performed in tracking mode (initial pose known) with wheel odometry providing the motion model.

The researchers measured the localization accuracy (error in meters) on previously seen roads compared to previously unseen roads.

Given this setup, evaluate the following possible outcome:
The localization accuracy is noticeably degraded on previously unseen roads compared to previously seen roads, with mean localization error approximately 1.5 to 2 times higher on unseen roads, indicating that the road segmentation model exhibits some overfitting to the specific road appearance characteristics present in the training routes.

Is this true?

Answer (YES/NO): NO